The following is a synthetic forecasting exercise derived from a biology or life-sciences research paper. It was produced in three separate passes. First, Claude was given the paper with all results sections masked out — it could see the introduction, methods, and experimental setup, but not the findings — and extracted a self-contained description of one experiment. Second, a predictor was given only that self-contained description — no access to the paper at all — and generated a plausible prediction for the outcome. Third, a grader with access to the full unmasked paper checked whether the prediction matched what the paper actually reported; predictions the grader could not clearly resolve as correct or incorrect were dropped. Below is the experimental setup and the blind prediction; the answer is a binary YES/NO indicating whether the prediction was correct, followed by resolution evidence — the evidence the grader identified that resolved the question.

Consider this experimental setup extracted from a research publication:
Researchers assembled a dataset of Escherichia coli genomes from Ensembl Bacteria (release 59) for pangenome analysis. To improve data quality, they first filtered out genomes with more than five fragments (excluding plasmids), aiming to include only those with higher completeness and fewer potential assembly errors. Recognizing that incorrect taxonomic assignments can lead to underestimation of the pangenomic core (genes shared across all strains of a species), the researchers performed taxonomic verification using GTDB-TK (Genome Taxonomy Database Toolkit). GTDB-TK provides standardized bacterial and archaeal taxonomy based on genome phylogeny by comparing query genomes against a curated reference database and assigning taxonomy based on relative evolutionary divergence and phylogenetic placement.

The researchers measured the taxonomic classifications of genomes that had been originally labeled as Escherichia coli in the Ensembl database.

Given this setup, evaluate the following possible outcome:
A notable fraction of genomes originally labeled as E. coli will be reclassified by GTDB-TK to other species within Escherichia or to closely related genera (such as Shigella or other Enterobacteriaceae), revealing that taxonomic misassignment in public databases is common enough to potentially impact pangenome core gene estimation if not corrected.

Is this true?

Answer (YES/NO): NO